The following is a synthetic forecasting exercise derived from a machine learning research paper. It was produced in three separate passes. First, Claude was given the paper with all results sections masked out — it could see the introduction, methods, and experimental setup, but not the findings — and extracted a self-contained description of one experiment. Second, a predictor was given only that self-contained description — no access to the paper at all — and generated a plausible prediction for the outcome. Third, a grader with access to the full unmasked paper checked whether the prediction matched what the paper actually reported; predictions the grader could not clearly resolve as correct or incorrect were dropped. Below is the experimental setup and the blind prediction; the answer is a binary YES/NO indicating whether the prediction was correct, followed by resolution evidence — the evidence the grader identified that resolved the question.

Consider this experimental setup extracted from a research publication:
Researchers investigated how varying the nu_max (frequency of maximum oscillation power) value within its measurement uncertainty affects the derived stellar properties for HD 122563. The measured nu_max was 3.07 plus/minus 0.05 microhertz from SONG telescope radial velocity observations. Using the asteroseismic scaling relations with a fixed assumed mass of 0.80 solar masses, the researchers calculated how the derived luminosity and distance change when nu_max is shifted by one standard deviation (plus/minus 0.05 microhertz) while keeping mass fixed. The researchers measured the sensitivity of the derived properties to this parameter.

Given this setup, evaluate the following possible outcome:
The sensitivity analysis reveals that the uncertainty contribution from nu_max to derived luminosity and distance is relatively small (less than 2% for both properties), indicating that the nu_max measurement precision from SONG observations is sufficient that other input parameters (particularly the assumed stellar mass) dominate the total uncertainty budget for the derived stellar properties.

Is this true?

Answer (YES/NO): YES